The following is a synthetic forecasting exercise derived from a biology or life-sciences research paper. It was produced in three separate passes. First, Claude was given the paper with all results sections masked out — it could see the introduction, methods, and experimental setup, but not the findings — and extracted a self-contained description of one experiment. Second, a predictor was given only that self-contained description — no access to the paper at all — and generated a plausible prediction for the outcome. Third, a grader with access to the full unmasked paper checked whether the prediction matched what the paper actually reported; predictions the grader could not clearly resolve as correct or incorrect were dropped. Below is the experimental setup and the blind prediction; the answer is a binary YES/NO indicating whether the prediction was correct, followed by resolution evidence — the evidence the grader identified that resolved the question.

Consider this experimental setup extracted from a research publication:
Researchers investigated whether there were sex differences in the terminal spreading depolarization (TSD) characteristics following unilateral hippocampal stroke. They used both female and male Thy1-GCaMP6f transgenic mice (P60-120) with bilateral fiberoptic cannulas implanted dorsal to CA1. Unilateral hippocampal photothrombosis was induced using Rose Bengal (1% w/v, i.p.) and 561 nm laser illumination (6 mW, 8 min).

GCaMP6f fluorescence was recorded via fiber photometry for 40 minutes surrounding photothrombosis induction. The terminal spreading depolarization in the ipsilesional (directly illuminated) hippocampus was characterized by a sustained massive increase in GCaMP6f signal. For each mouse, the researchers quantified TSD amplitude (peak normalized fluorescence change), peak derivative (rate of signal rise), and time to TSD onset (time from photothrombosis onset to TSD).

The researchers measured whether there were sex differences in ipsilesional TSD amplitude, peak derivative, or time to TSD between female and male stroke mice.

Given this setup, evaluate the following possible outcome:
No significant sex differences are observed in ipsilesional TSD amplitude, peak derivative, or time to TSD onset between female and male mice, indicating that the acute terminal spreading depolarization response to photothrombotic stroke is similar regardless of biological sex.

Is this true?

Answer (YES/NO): YES